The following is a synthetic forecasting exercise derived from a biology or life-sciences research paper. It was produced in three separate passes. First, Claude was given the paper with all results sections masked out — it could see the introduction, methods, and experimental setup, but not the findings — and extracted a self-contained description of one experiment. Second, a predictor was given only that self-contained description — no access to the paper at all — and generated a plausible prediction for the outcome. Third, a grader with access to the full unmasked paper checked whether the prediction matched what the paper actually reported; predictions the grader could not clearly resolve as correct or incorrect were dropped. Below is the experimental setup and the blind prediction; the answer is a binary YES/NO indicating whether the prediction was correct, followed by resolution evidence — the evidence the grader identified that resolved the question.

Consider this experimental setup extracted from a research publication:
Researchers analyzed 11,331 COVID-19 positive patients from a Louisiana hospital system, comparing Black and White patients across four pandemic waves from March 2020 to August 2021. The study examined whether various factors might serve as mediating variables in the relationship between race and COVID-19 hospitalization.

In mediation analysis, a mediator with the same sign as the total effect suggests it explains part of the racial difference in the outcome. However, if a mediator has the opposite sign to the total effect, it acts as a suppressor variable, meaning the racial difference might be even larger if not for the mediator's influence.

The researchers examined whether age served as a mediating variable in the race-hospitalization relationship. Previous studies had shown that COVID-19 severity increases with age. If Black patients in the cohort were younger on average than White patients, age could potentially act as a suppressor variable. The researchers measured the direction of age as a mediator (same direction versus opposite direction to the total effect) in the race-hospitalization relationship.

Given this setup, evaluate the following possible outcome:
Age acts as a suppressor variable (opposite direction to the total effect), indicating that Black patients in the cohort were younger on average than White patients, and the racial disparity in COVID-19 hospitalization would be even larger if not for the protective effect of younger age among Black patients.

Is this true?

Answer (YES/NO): NO